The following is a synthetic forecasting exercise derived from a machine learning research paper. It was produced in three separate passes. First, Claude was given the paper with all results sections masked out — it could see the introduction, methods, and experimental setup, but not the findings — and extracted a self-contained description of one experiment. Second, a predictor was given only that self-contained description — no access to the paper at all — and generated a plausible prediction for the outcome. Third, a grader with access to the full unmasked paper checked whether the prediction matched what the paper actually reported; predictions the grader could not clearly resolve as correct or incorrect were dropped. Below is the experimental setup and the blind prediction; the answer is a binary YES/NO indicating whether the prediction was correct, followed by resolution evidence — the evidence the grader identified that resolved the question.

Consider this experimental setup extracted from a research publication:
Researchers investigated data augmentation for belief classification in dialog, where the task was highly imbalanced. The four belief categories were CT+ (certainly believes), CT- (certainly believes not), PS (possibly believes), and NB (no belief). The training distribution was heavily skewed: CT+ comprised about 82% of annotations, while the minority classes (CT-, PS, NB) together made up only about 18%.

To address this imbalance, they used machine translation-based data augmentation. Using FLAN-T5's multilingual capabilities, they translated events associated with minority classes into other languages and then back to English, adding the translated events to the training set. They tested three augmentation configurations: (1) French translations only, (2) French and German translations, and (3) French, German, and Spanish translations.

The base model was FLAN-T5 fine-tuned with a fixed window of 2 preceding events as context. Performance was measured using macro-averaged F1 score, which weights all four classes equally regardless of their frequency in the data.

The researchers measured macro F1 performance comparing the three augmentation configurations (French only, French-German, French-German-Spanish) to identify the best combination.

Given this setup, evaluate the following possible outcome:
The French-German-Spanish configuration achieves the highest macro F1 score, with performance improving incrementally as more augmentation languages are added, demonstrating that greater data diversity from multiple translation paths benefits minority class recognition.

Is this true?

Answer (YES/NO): NO